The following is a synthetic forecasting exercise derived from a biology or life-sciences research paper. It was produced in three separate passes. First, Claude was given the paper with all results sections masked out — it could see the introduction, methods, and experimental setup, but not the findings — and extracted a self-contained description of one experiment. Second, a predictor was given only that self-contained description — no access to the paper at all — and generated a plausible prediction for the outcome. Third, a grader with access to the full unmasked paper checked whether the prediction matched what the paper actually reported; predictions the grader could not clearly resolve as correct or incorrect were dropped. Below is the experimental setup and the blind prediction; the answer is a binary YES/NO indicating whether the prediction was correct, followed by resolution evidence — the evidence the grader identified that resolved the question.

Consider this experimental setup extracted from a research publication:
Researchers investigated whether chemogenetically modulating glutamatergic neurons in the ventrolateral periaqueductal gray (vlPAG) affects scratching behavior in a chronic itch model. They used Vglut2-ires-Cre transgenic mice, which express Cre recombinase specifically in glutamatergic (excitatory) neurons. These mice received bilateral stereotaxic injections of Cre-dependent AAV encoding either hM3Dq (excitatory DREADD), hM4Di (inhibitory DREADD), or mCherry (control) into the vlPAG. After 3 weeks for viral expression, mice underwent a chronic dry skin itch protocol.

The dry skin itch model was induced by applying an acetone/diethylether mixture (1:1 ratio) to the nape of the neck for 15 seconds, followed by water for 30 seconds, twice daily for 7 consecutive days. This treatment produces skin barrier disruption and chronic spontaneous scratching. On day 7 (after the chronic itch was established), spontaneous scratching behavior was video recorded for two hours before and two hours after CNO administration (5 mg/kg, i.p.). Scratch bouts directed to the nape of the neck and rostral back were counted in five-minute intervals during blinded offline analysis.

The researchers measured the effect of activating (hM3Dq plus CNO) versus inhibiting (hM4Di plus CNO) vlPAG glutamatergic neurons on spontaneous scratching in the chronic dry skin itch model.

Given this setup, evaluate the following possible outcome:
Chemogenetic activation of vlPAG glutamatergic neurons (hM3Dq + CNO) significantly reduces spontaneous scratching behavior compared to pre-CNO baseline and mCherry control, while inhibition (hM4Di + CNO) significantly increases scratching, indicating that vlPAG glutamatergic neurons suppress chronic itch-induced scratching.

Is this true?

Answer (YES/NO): NO